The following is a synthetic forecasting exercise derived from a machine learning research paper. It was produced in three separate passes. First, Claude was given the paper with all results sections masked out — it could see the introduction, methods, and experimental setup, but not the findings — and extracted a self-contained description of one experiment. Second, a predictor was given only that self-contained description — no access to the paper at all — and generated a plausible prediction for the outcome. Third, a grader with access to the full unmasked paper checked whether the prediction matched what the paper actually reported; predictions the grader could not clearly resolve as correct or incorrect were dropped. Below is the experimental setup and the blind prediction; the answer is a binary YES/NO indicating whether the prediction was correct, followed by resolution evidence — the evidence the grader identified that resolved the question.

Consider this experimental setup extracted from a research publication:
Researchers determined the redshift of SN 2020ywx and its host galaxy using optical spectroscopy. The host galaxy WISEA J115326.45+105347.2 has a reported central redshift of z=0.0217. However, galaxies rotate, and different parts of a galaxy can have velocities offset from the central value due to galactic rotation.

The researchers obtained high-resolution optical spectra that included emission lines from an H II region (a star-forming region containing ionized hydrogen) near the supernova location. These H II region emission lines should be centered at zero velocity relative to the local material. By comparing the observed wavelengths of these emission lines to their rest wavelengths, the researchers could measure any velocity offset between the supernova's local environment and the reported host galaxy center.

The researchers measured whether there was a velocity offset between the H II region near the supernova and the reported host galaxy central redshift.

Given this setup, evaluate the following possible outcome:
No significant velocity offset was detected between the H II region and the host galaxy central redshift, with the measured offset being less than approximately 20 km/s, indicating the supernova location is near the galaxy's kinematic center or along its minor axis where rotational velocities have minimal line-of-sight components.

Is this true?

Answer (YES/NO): NO